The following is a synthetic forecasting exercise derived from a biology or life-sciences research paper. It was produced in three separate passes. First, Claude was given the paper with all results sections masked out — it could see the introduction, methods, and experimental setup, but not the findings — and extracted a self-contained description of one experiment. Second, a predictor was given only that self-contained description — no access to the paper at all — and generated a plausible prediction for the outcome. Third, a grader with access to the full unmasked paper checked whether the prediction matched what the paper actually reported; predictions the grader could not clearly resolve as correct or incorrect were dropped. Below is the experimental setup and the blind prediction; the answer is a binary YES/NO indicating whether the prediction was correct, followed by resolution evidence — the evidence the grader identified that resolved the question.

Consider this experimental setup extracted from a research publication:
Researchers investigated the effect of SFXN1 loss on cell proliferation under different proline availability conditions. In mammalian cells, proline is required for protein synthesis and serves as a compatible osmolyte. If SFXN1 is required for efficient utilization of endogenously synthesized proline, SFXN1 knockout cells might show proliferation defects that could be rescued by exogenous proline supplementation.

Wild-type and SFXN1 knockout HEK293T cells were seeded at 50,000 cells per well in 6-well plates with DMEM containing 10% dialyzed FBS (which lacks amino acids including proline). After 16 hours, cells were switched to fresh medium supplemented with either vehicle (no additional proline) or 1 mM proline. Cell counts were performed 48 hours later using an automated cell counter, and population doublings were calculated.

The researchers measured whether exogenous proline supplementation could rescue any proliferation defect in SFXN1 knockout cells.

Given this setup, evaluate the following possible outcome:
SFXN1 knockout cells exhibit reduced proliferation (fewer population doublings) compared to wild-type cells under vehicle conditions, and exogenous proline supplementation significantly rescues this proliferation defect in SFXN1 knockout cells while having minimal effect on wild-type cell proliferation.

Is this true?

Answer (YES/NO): NO